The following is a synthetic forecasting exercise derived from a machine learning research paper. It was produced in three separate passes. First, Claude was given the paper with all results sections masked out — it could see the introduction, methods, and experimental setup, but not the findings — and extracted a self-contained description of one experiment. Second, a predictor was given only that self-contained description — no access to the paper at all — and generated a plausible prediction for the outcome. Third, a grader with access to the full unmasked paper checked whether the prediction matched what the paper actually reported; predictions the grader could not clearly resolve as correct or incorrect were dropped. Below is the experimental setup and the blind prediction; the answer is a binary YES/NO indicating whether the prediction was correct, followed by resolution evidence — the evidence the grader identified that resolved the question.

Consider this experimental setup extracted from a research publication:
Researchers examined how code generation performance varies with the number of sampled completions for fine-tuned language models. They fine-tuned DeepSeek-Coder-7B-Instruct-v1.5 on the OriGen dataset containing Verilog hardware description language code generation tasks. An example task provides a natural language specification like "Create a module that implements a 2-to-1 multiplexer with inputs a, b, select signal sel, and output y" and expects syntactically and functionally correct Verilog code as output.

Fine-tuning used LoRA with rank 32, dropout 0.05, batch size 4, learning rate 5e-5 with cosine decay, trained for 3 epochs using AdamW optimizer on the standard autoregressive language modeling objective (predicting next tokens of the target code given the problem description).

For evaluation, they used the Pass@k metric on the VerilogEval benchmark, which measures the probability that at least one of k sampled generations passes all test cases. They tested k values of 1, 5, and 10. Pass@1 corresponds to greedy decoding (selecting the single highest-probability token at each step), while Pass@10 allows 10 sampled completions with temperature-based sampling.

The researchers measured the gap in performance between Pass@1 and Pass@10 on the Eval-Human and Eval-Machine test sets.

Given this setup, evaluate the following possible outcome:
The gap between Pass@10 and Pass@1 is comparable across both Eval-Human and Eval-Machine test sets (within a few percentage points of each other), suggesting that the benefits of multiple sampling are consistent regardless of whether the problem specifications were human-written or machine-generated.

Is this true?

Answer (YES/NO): NO